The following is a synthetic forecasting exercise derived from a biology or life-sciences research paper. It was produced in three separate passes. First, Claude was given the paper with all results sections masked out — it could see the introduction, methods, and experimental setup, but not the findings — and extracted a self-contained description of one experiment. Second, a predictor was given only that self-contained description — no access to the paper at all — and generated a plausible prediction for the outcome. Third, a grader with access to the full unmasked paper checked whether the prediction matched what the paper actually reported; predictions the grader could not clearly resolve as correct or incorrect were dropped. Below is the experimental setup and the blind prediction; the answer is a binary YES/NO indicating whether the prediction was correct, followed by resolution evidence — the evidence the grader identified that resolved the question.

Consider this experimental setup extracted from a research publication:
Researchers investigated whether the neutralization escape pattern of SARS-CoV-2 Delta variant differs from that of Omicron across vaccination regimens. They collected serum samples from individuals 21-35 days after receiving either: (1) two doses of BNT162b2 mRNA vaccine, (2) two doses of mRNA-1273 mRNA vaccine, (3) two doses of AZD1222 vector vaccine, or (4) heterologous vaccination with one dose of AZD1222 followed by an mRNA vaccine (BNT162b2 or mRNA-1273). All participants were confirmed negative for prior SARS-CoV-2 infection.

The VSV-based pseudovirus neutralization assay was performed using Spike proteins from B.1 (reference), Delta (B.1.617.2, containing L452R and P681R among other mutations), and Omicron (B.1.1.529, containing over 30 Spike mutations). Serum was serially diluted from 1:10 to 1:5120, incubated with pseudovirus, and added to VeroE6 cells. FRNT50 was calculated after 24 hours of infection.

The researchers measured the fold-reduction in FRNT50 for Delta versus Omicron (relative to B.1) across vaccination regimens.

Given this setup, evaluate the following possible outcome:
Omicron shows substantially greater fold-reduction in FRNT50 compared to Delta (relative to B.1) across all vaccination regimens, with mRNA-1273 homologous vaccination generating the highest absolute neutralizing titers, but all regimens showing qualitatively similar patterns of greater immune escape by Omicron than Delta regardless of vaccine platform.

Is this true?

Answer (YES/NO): YES